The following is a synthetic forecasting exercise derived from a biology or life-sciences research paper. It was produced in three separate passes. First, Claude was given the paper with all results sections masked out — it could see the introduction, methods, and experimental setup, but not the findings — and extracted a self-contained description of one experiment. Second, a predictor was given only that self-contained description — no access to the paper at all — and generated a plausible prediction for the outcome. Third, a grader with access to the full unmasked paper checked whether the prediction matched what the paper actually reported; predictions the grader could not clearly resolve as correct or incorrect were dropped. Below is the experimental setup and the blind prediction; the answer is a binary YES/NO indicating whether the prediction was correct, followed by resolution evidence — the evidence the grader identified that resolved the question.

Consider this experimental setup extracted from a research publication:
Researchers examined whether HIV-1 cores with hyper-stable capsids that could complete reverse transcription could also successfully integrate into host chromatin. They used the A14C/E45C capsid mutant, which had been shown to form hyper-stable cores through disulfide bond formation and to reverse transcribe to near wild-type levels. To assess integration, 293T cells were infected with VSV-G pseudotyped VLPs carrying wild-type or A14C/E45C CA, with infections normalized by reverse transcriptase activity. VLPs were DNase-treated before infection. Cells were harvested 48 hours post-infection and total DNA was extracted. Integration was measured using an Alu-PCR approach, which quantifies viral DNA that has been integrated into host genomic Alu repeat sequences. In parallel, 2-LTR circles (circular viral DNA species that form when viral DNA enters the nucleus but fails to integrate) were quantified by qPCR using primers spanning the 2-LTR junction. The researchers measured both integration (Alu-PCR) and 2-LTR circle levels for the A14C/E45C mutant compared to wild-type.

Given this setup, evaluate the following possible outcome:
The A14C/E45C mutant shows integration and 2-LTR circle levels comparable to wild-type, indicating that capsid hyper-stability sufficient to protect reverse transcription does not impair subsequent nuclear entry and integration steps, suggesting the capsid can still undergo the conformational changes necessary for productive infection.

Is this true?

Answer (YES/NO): NO